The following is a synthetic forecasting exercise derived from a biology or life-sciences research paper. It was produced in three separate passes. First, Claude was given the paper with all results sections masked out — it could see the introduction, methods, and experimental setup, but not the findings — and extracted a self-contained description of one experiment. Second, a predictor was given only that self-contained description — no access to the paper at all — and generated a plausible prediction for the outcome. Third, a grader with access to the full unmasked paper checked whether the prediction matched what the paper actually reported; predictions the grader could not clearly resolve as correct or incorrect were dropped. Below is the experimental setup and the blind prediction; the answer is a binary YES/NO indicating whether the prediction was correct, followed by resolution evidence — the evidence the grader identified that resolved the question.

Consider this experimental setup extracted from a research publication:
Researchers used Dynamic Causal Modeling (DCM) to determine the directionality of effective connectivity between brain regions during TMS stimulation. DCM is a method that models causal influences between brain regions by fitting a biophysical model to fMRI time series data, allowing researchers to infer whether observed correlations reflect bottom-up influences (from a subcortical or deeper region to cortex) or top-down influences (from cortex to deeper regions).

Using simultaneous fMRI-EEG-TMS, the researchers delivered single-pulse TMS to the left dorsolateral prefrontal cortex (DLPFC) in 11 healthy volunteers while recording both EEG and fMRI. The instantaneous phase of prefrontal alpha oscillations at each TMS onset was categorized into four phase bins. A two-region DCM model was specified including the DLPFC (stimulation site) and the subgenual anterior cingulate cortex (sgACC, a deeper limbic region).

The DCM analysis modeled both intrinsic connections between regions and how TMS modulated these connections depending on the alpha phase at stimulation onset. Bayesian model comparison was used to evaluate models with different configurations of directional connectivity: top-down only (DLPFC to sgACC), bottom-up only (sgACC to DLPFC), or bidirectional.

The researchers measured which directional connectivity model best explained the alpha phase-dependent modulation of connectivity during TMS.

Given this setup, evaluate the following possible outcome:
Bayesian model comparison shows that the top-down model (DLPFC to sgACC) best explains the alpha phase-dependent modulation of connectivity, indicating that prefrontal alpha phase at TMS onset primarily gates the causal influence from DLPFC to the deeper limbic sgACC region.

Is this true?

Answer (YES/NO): NO